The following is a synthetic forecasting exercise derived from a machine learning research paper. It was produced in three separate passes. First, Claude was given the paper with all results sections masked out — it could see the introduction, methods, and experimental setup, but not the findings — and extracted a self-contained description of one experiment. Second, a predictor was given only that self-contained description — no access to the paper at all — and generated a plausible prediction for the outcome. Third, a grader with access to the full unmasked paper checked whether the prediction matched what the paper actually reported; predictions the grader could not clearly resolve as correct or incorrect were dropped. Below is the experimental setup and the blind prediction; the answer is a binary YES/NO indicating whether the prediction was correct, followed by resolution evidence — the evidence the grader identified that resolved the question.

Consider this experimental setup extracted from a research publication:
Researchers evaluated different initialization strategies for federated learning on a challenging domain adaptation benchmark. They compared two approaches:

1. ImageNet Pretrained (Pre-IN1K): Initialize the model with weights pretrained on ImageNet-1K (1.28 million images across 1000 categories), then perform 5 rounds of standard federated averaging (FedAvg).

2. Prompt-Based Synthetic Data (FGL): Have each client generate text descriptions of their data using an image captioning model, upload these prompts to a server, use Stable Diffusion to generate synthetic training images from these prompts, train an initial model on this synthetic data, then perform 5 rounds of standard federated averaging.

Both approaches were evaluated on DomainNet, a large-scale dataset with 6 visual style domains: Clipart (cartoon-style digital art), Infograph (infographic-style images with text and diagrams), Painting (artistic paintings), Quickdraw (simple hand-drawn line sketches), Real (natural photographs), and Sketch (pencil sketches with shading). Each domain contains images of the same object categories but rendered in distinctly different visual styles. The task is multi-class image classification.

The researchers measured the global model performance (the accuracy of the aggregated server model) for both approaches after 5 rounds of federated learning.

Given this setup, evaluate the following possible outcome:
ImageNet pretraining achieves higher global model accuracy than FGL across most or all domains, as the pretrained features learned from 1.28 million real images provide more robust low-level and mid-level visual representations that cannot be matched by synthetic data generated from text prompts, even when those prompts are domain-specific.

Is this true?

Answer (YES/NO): NO